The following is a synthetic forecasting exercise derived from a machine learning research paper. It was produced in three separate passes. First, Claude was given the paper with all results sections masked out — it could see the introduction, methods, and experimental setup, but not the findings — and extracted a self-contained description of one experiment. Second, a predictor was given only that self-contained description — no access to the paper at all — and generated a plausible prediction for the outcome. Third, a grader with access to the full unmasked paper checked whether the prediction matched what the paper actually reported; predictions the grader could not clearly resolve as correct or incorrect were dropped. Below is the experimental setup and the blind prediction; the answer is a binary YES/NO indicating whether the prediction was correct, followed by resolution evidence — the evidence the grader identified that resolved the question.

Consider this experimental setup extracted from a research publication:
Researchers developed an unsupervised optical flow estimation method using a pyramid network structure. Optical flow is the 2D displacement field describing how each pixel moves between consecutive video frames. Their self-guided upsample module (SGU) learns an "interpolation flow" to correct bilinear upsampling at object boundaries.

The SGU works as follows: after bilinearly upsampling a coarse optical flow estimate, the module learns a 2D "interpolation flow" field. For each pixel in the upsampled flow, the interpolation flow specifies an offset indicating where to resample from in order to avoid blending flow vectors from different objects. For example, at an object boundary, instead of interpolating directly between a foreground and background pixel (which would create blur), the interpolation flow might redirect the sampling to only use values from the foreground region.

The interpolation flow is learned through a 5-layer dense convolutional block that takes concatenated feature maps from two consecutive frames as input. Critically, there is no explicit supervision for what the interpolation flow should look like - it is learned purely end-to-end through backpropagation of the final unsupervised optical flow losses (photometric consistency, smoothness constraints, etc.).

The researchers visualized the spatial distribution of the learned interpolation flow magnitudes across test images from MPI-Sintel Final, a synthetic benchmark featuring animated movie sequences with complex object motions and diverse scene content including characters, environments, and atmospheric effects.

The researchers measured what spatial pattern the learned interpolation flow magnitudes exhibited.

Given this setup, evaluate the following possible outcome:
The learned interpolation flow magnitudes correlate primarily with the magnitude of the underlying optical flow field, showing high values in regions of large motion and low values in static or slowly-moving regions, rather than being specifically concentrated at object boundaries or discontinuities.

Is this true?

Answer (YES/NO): NO